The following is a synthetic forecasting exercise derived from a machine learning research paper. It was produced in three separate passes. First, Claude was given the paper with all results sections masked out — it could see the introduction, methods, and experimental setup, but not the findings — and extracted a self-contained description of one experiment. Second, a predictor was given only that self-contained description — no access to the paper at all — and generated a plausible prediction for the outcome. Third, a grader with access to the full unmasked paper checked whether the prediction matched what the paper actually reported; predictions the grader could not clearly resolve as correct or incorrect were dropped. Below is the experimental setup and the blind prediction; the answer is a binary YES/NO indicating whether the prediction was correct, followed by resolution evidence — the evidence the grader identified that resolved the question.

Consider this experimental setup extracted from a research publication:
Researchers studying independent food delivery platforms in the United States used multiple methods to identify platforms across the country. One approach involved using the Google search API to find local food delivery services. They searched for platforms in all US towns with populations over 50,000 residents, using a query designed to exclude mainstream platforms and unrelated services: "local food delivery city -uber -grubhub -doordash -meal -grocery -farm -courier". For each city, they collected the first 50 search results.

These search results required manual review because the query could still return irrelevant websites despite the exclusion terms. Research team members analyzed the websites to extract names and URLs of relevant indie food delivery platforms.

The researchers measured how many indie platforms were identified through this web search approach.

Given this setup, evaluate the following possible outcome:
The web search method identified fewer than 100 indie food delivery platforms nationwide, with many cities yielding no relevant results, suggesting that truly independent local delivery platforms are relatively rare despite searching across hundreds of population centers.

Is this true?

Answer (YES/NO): NO